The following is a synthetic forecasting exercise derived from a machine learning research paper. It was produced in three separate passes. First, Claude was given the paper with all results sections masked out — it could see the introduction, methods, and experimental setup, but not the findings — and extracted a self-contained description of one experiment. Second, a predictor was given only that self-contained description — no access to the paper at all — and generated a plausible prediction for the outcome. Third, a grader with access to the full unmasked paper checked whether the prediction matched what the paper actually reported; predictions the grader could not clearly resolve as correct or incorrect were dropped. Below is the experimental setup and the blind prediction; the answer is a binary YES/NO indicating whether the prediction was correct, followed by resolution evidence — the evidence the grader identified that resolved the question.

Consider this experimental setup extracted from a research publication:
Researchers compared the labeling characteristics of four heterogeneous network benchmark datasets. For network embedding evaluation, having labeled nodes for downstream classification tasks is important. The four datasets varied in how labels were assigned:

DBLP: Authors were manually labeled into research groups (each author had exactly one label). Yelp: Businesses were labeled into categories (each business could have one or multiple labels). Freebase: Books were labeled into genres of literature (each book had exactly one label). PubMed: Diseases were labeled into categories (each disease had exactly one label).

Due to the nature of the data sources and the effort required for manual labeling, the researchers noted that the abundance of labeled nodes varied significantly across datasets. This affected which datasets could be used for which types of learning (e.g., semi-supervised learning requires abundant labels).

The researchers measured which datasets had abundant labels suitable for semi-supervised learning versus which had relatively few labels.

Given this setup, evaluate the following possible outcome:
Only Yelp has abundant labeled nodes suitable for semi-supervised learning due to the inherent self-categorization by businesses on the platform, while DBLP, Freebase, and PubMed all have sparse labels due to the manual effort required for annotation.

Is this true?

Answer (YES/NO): NO